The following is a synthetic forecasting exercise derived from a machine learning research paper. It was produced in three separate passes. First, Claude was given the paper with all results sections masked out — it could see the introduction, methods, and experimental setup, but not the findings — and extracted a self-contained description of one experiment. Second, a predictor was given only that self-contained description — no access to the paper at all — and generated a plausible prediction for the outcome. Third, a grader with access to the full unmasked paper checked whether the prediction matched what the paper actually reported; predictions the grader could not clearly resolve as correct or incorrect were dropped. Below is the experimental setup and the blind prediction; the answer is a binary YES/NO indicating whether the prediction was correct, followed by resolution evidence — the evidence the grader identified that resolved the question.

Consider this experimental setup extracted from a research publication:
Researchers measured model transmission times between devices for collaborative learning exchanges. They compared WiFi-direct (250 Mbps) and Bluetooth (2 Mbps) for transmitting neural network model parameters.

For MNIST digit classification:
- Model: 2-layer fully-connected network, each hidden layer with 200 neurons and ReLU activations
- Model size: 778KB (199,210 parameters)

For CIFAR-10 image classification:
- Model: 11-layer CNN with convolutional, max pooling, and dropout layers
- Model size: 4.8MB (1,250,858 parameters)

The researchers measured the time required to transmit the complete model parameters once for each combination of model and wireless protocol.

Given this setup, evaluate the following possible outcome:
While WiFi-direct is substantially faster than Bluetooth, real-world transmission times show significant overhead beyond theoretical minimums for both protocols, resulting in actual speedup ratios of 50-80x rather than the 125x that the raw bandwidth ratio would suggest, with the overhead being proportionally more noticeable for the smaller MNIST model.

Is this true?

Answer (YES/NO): NO